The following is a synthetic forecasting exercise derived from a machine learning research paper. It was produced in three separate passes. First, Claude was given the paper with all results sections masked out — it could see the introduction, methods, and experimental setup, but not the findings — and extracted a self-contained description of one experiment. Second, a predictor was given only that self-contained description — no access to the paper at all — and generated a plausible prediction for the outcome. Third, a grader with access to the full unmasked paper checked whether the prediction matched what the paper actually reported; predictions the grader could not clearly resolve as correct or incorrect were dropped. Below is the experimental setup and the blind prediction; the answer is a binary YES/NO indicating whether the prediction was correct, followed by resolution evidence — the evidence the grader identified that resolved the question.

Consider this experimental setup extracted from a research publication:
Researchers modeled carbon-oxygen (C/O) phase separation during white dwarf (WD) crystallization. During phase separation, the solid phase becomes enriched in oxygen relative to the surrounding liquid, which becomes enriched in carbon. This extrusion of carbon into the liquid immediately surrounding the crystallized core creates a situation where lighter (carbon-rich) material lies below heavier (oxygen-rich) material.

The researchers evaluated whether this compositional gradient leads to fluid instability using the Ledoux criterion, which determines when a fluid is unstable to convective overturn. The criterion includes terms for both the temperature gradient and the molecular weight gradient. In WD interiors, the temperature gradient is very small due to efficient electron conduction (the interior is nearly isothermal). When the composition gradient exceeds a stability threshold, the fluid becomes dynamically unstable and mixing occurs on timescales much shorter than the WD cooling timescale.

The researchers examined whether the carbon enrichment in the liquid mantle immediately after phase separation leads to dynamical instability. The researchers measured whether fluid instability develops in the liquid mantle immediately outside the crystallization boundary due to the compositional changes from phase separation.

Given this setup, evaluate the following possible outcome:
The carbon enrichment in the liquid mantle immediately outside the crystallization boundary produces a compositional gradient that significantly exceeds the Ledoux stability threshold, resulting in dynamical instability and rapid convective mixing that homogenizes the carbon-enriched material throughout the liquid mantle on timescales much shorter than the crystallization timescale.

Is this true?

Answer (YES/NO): YES